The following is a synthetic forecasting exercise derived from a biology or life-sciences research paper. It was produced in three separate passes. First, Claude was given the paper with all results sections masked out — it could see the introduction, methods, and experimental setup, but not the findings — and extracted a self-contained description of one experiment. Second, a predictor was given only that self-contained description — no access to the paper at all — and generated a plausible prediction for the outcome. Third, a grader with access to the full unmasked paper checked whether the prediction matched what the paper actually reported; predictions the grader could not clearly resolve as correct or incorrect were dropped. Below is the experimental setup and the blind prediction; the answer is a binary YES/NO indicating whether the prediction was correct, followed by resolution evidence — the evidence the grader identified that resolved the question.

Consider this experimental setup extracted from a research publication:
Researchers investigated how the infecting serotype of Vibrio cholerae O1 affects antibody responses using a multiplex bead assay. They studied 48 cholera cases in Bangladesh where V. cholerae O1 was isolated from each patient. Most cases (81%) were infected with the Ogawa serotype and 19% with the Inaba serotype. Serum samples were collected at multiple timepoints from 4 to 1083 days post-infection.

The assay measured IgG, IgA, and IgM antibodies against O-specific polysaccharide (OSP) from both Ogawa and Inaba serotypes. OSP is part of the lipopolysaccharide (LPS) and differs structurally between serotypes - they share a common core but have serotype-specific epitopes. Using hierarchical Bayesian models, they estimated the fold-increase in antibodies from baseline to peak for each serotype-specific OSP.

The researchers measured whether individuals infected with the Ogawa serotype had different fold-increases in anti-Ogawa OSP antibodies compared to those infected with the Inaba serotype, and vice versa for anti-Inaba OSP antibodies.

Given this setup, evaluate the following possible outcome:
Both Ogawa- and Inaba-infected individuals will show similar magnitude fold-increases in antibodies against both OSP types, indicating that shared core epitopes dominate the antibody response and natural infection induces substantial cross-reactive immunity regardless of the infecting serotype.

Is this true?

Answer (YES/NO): NO